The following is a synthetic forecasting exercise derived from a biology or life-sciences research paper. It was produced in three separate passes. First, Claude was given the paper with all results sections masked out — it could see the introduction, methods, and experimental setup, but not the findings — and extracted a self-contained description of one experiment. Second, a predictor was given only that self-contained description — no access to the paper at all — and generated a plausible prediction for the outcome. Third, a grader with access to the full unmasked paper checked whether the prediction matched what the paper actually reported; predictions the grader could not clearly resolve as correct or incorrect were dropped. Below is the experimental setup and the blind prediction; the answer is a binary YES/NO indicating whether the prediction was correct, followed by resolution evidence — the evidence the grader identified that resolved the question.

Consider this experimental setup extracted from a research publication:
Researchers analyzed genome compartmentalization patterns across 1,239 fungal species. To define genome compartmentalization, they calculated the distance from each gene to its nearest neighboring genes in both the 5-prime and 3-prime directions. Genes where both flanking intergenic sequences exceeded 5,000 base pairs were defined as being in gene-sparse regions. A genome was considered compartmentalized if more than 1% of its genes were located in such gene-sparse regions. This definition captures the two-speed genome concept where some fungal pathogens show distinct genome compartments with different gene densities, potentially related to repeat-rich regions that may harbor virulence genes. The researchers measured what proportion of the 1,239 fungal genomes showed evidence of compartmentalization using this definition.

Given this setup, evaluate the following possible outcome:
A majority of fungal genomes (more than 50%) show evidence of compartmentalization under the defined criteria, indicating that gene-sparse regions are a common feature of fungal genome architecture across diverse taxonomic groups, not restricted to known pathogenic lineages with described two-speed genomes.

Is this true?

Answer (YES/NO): NO